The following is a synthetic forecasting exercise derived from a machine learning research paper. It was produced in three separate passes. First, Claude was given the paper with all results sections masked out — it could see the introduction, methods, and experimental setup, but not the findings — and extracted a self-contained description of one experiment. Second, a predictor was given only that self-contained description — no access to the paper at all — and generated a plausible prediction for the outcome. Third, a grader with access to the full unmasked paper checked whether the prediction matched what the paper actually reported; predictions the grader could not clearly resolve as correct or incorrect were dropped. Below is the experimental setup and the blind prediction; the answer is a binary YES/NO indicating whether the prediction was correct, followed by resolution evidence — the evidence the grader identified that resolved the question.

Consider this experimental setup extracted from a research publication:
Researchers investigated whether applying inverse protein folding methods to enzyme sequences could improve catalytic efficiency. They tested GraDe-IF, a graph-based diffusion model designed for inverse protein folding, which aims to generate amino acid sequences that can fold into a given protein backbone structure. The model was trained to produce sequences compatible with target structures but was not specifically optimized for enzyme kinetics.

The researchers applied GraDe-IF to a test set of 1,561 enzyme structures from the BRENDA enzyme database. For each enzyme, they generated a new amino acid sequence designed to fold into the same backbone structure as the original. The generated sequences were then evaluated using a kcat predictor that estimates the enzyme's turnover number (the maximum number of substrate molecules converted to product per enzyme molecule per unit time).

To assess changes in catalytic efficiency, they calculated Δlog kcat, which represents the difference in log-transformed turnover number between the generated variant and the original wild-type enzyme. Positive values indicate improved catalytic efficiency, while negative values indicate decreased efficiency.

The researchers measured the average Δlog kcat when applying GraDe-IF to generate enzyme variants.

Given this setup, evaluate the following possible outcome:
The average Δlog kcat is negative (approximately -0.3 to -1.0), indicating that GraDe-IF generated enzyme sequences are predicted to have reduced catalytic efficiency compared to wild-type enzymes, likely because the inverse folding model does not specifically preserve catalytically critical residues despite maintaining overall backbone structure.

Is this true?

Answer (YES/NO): NO